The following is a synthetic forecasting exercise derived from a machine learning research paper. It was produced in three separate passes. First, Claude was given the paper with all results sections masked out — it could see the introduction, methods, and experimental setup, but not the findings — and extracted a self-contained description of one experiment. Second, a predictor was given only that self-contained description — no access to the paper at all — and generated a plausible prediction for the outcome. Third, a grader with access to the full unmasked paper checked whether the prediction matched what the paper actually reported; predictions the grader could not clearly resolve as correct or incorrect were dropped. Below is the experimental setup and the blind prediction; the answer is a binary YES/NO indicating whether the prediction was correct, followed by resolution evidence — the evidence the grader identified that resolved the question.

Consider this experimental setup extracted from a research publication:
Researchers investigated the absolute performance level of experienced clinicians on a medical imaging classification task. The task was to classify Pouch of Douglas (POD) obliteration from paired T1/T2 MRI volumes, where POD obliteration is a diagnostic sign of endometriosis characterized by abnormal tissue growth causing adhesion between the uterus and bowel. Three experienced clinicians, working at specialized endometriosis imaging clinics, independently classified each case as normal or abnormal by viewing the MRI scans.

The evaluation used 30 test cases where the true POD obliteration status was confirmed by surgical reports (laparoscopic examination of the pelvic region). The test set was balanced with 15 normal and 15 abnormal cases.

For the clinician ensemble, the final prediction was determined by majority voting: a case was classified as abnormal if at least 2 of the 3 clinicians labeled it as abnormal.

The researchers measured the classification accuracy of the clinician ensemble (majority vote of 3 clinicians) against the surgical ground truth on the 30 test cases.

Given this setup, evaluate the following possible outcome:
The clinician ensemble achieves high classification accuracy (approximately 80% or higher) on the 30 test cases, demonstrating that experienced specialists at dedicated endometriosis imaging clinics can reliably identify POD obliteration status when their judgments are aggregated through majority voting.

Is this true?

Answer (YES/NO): NO